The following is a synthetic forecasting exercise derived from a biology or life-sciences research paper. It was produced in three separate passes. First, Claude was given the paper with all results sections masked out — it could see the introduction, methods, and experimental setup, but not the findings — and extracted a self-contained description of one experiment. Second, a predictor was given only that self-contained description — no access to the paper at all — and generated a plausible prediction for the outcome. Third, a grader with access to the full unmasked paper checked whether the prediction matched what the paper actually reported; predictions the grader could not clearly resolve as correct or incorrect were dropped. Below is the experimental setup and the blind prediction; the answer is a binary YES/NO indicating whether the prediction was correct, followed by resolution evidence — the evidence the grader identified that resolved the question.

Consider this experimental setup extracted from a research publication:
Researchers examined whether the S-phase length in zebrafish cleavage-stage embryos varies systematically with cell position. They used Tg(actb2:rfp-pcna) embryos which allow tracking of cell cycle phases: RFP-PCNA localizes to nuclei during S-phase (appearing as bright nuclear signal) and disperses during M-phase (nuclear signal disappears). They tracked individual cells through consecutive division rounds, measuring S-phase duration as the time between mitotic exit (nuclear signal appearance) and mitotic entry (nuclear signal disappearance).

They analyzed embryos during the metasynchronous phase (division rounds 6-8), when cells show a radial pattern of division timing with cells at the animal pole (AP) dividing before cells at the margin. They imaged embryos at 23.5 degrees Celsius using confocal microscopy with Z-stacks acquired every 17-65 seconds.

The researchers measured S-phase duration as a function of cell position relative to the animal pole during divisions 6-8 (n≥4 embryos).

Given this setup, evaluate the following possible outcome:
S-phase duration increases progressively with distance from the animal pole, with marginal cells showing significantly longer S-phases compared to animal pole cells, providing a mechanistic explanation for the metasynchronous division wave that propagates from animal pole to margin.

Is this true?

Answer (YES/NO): YES